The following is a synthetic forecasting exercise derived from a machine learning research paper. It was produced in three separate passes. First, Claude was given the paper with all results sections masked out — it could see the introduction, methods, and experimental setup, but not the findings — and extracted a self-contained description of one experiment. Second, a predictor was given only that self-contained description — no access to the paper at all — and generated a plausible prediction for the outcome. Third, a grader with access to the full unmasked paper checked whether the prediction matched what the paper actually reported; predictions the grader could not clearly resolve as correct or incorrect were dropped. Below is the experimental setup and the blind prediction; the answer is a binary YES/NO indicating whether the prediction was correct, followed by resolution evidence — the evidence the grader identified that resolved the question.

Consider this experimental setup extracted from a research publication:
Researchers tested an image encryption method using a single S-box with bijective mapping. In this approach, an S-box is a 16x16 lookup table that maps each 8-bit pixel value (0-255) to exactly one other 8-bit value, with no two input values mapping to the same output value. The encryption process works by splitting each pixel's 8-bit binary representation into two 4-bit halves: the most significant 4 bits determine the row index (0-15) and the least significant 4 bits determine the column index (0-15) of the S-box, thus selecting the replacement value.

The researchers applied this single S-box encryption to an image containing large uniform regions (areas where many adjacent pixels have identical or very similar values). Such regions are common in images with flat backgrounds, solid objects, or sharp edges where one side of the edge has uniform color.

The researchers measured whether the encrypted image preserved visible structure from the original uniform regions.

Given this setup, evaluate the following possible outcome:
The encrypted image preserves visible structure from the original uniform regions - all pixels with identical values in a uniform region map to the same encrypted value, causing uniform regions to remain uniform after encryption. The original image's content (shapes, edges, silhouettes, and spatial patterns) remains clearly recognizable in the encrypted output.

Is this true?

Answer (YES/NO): YES